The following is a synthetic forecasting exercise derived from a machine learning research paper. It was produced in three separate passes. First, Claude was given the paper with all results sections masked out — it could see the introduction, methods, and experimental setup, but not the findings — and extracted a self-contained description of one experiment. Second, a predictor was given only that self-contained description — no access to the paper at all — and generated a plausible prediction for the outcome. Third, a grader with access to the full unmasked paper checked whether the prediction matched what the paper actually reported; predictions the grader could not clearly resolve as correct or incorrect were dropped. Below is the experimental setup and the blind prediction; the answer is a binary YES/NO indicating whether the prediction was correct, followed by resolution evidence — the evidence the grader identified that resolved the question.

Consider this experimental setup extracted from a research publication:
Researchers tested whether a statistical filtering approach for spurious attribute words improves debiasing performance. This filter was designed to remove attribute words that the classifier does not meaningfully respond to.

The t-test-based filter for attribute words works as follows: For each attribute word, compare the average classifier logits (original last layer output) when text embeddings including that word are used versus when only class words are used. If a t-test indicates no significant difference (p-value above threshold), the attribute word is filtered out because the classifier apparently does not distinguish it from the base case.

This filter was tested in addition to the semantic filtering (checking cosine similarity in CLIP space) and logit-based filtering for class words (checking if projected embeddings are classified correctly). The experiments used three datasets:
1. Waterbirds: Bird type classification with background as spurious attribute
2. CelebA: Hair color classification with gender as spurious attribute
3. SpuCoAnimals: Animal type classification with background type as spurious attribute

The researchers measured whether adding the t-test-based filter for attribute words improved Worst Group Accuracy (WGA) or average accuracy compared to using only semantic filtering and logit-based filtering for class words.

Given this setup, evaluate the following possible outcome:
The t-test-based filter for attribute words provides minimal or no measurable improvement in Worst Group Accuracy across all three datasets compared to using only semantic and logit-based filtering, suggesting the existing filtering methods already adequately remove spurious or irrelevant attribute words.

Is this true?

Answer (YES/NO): YES